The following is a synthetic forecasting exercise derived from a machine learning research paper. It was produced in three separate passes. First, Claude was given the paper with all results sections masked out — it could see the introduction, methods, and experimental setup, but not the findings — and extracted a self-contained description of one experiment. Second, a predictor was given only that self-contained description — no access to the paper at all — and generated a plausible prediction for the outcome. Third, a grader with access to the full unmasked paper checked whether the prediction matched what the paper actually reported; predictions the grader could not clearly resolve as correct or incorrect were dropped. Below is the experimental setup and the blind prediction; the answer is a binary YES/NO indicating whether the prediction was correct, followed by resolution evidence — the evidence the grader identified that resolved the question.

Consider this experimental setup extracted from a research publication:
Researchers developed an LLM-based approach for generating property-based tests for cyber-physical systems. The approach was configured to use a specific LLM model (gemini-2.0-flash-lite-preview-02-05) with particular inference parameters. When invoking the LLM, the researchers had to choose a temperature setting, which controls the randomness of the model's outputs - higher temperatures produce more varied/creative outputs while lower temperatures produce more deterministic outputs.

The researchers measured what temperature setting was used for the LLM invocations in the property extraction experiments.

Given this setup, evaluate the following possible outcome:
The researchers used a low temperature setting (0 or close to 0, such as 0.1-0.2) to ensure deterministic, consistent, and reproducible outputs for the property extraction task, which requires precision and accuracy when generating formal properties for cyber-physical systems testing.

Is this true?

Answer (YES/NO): YES